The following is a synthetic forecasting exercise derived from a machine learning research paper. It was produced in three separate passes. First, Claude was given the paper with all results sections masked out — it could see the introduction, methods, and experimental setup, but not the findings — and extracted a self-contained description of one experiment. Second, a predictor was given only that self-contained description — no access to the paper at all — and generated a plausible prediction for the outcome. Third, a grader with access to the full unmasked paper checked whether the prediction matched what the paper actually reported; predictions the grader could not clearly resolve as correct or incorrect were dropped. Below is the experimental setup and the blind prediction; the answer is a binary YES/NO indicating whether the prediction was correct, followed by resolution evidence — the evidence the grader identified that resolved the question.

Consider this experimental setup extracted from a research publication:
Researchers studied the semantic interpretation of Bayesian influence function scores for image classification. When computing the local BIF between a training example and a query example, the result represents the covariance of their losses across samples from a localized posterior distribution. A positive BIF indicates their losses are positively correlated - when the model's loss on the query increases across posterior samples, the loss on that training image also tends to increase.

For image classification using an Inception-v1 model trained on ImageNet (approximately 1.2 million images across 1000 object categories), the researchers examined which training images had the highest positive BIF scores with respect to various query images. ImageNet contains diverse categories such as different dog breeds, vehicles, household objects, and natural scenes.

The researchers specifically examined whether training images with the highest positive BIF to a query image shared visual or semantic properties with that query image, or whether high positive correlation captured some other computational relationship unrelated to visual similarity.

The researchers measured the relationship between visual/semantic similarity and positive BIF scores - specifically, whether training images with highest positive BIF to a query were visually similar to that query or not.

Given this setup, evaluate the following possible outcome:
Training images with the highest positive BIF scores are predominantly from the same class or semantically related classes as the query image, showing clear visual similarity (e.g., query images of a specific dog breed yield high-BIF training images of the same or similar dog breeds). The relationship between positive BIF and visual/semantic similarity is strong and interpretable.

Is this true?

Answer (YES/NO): YES